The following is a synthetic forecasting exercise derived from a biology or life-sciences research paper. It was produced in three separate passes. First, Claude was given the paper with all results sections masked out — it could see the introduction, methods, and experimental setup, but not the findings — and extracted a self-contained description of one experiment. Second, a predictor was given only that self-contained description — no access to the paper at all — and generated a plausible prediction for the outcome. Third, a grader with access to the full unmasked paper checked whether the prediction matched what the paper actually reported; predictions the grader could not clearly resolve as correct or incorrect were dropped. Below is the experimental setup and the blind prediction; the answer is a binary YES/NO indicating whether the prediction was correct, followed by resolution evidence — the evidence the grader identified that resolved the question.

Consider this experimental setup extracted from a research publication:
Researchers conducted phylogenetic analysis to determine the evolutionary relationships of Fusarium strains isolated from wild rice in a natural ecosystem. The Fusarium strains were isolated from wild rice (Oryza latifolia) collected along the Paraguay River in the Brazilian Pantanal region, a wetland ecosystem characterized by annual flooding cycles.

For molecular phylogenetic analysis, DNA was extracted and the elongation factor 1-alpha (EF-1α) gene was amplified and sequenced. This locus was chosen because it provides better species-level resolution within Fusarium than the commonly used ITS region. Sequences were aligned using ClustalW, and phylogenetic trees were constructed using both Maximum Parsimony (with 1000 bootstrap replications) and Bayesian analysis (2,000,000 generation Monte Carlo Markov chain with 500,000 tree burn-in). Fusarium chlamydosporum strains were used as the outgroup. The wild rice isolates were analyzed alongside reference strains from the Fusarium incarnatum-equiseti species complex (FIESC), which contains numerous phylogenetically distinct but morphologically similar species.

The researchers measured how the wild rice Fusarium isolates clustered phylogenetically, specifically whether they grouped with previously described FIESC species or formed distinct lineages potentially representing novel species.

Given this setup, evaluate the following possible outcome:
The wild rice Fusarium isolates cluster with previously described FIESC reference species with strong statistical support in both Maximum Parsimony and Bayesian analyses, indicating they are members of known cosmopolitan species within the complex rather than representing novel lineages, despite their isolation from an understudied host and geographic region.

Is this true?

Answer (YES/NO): NO